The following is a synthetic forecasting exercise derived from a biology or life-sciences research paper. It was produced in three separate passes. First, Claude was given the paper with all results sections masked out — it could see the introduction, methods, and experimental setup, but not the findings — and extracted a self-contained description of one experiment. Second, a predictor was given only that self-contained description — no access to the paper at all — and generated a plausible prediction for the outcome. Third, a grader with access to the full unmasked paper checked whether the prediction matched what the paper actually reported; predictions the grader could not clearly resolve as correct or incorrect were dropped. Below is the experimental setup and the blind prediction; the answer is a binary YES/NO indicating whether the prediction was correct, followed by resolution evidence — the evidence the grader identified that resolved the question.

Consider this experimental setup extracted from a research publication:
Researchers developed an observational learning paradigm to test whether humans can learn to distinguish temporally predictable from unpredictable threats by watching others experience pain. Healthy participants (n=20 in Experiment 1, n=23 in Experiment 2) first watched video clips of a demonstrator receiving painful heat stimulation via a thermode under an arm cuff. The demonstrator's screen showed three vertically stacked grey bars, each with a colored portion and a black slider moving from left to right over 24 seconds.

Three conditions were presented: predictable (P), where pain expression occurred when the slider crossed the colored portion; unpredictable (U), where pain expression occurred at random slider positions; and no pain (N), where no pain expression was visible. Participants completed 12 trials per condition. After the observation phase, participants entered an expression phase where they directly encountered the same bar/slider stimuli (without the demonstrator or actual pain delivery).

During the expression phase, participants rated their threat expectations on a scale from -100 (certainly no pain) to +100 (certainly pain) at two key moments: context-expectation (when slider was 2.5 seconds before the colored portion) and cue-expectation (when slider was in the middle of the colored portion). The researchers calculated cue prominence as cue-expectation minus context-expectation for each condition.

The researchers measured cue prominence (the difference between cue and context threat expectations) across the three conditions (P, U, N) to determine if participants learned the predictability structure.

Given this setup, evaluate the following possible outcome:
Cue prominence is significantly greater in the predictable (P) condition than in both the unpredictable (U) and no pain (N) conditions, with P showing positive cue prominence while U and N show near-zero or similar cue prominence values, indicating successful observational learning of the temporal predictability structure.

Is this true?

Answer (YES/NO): NO